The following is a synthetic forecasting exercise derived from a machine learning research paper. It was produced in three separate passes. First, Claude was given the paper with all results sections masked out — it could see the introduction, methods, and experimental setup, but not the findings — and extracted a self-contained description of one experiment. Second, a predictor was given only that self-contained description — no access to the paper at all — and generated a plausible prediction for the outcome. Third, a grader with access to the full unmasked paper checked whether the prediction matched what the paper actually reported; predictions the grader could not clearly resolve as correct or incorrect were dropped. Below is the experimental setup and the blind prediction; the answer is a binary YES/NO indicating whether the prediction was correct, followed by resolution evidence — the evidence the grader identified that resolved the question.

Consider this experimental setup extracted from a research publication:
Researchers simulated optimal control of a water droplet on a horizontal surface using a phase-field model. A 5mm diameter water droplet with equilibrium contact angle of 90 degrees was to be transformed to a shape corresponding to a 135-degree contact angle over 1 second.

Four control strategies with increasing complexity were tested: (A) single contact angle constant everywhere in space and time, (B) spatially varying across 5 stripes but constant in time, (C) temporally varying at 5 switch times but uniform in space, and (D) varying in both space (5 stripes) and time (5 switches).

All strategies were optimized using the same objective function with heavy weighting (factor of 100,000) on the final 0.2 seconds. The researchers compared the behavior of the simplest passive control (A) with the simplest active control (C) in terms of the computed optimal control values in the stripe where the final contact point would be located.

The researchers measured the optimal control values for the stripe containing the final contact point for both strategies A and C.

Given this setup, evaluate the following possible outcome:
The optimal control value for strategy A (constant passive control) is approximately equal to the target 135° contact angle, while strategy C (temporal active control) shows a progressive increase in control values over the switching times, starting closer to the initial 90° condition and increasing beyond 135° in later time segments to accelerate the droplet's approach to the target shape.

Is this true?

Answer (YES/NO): NO